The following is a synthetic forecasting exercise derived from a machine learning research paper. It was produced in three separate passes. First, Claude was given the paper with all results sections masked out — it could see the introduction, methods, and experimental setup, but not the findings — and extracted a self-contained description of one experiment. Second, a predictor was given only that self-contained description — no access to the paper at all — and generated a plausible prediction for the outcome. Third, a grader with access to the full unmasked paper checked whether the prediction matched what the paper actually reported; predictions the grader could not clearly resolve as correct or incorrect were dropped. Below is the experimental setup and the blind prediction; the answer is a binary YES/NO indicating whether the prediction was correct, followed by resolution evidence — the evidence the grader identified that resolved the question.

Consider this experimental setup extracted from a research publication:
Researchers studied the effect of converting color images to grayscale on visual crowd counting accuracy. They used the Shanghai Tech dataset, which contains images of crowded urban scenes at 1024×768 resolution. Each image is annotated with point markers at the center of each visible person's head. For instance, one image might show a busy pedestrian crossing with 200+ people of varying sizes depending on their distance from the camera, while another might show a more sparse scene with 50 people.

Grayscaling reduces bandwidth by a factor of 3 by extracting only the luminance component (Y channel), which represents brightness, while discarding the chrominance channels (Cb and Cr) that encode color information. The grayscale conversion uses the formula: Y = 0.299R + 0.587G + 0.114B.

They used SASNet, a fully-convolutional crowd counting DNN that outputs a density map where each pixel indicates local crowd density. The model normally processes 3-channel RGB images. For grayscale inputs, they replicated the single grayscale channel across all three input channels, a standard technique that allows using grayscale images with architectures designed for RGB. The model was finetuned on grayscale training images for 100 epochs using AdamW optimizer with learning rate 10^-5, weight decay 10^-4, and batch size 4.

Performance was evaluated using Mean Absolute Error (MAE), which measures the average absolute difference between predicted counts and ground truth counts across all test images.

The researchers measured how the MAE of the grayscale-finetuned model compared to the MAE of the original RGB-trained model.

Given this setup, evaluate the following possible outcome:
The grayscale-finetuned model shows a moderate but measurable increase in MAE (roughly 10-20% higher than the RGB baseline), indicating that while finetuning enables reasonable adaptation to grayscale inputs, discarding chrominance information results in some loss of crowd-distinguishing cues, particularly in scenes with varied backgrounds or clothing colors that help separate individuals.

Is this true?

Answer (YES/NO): NO